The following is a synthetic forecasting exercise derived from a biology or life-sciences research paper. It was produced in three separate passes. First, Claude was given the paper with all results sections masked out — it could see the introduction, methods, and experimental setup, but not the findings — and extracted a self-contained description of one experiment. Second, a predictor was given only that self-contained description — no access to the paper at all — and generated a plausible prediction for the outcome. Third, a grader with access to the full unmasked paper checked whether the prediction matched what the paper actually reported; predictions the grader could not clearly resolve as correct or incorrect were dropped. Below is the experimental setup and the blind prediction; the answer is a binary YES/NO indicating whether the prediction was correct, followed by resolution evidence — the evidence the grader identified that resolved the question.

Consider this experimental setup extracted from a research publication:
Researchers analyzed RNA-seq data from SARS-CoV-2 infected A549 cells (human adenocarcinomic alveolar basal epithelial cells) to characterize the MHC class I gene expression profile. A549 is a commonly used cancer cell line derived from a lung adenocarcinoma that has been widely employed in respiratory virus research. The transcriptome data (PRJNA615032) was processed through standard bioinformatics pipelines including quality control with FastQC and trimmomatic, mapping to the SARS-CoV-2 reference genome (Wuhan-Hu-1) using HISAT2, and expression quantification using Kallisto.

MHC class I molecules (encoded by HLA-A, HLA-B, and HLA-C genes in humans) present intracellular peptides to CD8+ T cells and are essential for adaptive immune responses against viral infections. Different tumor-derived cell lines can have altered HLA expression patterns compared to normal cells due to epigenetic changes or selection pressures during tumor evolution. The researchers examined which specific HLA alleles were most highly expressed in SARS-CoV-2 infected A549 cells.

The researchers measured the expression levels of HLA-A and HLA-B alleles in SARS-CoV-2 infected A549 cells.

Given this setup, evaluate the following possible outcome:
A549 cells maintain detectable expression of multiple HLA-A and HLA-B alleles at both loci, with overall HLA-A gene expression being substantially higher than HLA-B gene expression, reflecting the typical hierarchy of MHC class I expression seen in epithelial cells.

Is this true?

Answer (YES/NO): NO